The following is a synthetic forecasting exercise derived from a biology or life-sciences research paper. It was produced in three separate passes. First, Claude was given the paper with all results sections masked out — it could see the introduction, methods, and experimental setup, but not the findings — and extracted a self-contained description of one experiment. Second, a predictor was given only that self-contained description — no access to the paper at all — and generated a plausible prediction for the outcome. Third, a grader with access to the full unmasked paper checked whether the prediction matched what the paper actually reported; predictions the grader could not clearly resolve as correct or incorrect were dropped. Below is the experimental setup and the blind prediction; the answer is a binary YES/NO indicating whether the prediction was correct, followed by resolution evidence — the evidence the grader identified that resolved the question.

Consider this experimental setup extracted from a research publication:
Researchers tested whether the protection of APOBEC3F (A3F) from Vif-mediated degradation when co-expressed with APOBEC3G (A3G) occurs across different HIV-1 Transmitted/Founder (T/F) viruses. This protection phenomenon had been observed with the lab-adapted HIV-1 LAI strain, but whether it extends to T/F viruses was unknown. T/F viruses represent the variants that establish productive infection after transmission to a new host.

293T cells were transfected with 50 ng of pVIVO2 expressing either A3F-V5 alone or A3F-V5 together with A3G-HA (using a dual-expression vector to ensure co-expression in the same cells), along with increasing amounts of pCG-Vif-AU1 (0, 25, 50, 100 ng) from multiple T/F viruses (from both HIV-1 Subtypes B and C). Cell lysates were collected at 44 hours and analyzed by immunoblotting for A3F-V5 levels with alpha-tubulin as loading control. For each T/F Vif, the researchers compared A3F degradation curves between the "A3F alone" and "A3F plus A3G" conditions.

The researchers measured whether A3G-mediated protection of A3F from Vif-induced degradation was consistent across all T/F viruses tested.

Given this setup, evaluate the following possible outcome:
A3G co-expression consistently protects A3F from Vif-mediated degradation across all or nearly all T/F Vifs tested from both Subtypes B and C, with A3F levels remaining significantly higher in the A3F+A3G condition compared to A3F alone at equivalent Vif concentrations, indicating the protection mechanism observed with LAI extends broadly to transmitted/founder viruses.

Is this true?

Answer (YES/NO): YES